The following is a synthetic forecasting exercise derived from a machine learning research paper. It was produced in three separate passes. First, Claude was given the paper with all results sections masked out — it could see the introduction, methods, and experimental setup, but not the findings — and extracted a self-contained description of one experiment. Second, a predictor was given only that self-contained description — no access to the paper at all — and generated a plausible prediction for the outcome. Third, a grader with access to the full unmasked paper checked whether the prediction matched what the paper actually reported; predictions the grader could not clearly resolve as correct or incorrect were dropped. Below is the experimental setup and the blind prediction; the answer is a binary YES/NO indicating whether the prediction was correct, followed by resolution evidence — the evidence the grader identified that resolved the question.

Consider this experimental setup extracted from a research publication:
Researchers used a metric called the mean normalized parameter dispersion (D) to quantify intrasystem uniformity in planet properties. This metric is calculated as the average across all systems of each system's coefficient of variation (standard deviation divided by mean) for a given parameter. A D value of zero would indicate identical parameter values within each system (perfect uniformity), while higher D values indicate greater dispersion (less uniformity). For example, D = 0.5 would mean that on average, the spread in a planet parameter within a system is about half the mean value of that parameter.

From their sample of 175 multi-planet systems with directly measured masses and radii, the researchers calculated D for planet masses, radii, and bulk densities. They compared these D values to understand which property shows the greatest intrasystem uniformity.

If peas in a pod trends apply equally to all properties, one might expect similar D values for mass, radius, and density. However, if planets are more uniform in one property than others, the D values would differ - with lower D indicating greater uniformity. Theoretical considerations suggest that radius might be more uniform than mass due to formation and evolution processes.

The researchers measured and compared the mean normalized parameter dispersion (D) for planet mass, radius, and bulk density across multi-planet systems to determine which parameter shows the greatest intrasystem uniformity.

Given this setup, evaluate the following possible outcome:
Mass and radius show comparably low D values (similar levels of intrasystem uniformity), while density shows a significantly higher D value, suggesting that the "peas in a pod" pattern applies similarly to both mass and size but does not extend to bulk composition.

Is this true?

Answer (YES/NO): NO